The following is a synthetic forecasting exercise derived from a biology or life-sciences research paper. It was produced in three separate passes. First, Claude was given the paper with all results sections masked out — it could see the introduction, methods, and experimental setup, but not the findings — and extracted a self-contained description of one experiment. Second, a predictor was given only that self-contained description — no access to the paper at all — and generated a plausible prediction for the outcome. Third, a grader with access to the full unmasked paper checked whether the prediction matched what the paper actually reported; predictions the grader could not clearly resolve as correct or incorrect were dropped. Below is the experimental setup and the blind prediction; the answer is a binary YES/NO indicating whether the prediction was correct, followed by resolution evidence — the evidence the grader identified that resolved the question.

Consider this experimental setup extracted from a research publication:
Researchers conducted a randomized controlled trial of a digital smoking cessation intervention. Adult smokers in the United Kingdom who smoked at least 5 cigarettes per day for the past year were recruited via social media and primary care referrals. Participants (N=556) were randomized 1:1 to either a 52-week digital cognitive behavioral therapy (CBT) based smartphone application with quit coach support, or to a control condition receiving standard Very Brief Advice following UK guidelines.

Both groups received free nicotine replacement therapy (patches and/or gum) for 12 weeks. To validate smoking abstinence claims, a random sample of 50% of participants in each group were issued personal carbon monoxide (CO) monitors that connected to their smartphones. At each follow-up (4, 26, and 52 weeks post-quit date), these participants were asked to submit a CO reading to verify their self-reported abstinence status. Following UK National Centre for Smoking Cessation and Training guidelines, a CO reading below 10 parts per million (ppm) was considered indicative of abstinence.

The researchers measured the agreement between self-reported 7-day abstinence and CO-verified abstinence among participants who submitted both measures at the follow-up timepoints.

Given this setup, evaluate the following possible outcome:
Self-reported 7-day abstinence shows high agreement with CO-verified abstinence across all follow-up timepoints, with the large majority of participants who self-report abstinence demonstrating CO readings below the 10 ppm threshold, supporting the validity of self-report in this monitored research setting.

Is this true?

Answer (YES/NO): YES